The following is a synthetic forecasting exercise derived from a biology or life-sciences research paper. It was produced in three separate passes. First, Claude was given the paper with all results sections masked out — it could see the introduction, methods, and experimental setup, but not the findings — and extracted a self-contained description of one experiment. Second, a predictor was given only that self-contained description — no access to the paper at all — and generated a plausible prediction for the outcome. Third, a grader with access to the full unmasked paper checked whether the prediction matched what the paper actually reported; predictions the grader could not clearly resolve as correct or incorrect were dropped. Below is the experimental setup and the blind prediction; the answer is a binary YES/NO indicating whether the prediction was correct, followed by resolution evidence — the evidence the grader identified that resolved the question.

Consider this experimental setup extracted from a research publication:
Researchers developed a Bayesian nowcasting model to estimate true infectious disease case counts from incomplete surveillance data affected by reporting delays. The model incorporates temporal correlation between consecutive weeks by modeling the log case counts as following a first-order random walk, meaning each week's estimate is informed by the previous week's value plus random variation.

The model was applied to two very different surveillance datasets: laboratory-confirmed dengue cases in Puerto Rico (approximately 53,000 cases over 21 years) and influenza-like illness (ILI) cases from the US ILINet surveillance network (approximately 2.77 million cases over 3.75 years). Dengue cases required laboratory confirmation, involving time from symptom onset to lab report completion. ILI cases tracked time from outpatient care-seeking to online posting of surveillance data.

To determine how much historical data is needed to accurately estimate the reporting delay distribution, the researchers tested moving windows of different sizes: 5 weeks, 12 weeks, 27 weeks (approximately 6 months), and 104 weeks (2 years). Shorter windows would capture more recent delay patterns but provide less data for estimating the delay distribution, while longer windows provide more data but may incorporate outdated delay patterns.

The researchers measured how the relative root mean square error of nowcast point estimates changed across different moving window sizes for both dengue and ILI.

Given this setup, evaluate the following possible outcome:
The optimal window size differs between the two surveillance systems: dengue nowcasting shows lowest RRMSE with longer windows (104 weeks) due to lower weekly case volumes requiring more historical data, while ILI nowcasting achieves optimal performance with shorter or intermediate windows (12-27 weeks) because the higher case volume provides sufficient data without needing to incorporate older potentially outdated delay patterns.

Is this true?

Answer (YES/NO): NO